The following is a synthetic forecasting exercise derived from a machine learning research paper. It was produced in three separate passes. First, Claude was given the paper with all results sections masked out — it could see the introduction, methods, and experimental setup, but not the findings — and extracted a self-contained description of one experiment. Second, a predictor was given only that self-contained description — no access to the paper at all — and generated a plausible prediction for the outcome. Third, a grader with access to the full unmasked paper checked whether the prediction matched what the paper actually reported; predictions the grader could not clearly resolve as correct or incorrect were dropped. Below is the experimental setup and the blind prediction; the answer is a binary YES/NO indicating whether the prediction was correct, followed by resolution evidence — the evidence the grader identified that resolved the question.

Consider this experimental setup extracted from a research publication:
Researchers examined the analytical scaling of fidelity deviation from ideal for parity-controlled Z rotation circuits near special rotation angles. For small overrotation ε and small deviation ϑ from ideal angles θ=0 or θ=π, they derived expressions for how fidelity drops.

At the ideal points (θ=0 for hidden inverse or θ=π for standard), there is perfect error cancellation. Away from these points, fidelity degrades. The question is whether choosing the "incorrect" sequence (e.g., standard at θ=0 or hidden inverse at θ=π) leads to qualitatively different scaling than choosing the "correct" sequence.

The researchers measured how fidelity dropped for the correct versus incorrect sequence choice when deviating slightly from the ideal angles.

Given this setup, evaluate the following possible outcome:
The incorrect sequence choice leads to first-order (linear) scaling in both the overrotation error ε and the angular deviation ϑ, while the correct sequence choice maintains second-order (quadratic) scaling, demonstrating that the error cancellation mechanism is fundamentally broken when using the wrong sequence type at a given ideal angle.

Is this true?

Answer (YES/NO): NO